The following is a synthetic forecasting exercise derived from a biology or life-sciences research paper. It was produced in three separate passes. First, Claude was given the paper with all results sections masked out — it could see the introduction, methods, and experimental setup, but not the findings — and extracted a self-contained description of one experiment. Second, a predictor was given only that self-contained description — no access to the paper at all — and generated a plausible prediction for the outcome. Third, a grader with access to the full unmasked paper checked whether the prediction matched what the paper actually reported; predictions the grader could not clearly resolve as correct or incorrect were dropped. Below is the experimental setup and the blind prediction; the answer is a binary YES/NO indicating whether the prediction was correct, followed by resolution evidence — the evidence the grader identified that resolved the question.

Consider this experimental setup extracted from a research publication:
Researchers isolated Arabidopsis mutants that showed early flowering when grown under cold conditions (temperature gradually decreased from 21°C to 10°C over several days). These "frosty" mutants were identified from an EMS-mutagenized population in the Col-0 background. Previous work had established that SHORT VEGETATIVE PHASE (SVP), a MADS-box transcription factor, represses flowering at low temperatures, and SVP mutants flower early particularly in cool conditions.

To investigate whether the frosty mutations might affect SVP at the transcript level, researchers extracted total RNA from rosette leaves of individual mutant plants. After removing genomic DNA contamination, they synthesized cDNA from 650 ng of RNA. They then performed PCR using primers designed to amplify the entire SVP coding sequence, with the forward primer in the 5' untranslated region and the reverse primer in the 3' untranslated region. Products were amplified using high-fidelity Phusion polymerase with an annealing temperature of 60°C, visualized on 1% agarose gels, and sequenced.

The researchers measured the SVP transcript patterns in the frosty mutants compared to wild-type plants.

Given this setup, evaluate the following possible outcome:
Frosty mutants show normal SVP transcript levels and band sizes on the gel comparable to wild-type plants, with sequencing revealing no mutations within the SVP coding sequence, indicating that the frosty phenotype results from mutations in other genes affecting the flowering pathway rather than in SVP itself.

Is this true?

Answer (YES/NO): NO